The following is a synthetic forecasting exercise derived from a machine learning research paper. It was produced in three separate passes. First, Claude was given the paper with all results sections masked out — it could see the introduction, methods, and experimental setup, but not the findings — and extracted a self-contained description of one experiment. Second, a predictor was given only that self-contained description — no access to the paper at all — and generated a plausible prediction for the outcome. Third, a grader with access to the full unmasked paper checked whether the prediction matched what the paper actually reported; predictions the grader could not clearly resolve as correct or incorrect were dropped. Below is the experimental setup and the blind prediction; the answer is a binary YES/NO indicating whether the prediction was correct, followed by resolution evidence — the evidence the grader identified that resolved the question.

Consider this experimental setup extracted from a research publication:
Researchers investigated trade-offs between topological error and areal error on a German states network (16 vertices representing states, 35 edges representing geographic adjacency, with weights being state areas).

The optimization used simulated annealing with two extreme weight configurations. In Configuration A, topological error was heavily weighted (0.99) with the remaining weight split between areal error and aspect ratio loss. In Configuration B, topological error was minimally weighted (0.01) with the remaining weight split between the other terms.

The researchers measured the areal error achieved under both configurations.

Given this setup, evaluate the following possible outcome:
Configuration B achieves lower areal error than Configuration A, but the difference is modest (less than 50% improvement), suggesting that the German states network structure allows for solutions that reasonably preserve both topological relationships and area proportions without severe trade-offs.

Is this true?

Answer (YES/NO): NO